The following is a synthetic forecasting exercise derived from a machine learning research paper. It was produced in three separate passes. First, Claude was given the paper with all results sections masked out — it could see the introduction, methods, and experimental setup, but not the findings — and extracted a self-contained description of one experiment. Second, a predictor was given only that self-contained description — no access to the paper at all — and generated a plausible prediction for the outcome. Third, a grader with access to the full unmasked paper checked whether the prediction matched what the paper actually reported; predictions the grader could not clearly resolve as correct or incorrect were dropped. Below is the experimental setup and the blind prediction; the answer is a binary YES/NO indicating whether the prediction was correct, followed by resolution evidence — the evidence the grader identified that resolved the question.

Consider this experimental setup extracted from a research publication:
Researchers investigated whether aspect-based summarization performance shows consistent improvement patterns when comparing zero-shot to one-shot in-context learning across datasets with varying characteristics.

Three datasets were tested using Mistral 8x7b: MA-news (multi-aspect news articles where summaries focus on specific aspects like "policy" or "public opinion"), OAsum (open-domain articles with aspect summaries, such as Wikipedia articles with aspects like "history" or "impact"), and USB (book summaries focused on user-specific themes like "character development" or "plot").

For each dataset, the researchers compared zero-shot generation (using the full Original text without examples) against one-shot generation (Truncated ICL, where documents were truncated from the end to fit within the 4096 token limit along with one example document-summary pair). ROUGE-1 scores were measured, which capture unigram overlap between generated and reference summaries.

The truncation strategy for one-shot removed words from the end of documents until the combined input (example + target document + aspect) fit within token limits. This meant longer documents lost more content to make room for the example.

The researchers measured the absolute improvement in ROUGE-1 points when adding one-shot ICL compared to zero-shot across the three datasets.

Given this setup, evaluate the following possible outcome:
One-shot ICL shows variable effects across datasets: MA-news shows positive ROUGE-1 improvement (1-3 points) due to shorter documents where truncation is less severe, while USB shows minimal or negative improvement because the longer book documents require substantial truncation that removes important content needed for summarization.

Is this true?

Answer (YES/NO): NO